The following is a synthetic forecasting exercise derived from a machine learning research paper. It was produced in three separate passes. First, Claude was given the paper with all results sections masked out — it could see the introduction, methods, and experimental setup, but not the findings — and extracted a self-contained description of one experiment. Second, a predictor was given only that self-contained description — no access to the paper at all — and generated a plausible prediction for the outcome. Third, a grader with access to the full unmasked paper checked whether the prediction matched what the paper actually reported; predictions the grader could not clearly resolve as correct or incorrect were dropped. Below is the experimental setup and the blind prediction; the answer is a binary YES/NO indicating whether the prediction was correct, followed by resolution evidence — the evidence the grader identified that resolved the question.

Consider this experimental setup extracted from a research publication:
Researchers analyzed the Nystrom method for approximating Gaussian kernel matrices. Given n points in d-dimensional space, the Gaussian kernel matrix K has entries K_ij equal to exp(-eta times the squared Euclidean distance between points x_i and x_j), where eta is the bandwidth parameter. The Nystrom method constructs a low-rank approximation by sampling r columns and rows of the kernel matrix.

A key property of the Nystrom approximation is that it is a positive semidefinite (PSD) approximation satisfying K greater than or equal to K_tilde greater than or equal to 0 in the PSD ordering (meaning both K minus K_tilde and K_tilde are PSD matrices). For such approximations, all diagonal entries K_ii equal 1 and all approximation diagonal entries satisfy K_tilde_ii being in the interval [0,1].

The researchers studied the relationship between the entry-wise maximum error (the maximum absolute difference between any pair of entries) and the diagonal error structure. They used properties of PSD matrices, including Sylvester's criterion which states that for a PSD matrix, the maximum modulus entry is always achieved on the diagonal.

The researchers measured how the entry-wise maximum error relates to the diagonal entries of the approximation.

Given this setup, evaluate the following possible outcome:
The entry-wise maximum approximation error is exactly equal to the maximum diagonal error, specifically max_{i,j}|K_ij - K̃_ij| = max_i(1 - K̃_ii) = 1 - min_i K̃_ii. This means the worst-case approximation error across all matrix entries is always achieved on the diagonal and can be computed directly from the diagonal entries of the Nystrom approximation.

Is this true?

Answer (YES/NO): YES